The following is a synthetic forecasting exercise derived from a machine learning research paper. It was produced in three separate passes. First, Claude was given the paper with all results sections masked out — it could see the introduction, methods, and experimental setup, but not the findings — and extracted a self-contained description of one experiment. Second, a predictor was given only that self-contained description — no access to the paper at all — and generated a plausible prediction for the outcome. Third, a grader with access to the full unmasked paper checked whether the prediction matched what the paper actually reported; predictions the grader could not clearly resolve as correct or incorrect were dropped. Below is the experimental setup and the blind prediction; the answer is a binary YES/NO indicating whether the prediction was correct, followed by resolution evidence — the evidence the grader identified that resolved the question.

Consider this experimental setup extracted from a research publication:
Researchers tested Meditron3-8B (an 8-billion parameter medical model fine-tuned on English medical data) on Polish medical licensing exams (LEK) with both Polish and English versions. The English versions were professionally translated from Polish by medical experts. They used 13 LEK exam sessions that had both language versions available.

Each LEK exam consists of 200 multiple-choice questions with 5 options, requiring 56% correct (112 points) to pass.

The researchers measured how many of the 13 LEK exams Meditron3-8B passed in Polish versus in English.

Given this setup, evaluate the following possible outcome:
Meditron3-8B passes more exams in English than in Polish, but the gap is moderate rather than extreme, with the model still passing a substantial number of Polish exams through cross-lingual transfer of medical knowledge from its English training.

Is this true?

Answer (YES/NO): NO